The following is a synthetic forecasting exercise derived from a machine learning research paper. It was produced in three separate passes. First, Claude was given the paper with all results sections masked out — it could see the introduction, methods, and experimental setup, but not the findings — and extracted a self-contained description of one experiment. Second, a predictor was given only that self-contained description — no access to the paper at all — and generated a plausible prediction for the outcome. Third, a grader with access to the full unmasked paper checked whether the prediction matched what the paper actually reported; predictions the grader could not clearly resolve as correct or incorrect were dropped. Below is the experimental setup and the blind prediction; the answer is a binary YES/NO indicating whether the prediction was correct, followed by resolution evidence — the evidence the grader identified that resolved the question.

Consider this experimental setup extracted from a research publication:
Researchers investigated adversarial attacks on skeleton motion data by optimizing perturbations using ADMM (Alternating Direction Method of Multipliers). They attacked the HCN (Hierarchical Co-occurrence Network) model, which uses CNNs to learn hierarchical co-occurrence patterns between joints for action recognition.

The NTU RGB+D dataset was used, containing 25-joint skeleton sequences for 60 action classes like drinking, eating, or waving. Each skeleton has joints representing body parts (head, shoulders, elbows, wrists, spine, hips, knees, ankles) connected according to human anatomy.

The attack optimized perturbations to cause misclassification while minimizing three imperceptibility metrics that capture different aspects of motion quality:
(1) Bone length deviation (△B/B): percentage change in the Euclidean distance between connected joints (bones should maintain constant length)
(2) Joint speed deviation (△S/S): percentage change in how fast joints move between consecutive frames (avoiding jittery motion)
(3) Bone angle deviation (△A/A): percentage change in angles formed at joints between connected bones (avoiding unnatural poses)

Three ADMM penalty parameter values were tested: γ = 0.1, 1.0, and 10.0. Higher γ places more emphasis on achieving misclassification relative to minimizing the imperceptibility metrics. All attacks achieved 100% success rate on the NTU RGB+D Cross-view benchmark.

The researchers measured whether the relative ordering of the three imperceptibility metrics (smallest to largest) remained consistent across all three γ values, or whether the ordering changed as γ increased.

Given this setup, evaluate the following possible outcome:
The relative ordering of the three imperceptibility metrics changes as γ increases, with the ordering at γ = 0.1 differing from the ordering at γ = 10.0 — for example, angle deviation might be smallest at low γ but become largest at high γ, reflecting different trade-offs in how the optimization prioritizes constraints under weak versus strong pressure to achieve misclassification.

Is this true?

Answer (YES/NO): NO